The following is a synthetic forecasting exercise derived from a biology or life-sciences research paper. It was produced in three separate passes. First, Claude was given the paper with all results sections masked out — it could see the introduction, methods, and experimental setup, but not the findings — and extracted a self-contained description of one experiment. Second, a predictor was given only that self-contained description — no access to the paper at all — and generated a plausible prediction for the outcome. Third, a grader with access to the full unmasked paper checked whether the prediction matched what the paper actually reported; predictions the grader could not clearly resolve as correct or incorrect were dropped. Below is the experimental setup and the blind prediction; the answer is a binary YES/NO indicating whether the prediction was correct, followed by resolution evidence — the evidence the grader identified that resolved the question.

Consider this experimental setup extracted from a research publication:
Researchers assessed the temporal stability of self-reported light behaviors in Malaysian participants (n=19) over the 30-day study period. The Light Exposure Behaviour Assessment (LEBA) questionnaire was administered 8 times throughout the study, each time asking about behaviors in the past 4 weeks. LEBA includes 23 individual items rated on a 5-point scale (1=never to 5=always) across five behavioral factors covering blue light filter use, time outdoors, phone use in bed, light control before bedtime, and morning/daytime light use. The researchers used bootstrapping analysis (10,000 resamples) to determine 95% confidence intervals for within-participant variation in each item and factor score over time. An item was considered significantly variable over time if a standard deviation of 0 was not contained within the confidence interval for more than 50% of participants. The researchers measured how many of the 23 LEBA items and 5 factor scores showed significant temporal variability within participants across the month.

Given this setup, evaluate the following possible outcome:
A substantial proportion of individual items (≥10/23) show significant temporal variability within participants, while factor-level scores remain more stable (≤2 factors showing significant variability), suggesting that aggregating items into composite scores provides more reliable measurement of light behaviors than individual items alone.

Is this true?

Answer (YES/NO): NO